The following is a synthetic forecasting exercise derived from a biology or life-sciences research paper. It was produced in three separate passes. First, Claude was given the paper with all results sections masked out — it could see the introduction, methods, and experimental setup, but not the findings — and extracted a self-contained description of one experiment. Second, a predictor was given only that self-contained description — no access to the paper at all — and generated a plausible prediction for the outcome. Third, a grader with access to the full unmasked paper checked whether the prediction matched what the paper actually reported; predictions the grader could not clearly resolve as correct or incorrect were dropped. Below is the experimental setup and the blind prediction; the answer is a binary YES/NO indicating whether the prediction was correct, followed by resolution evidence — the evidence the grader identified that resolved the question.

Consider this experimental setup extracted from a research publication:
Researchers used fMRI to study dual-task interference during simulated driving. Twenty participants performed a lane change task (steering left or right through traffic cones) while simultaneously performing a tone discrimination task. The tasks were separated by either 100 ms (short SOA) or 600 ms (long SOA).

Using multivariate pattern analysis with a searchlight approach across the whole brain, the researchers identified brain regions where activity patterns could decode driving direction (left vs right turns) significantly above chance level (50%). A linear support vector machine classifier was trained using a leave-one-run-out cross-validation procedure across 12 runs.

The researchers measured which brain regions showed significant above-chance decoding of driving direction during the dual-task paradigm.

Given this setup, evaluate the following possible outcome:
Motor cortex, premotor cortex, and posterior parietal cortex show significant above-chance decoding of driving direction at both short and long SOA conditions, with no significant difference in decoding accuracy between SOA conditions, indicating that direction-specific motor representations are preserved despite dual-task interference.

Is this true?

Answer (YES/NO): NO